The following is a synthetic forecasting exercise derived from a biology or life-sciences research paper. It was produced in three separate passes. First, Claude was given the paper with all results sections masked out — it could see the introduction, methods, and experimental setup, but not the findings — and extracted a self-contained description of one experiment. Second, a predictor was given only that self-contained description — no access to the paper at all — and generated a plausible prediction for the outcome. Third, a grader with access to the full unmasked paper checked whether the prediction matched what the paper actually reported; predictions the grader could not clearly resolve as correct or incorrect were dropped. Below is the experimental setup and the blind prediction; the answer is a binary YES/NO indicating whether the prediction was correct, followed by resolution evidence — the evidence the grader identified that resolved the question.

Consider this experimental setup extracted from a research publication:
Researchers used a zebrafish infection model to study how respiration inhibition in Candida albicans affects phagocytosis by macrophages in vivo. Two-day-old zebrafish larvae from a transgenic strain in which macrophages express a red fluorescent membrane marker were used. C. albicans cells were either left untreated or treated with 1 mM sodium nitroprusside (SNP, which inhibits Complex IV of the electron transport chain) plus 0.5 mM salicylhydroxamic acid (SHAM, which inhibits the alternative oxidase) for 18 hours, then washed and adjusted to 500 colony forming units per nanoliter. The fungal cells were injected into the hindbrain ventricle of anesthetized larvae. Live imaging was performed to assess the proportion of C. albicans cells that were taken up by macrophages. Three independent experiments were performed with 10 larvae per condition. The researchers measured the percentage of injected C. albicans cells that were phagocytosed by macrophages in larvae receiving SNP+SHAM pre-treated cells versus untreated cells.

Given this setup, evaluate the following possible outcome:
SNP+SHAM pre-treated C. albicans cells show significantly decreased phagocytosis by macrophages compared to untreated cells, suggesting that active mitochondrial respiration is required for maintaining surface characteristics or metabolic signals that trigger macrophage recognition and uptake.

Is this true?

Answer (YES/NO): NO